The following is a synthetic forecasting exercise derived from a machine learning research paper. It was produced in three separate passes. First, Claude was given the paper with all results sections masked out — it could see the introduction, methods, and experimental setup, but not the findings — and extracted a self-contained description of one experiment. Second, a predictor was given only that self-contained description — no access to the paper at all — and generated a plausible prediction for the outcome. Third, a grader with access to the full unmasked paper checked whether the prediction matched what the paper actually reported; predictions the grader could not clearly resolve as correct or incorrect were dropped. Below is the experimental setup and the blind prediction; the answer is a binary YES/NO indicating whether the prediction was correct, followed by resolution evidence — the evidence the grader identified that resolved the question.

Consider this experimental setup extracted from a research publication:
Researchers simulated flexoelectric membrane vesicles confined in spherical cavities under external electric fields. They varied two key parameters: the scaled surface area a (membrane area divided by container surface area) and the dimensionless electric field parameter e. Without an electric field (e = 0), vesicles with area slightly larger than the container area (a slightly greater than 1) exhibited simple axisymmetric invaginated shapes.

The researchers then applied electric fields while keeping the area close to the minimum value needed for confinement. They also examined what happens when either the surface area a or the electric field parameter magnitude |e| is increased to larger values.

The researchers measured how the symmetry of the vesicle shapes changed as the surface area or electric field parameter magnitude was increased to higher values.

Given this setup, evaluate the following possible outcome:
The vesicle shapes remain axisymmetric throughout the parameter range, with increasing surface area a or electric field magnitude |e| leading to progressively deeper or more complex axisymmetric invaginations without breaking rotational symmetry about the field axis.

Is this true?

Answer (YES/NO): NO